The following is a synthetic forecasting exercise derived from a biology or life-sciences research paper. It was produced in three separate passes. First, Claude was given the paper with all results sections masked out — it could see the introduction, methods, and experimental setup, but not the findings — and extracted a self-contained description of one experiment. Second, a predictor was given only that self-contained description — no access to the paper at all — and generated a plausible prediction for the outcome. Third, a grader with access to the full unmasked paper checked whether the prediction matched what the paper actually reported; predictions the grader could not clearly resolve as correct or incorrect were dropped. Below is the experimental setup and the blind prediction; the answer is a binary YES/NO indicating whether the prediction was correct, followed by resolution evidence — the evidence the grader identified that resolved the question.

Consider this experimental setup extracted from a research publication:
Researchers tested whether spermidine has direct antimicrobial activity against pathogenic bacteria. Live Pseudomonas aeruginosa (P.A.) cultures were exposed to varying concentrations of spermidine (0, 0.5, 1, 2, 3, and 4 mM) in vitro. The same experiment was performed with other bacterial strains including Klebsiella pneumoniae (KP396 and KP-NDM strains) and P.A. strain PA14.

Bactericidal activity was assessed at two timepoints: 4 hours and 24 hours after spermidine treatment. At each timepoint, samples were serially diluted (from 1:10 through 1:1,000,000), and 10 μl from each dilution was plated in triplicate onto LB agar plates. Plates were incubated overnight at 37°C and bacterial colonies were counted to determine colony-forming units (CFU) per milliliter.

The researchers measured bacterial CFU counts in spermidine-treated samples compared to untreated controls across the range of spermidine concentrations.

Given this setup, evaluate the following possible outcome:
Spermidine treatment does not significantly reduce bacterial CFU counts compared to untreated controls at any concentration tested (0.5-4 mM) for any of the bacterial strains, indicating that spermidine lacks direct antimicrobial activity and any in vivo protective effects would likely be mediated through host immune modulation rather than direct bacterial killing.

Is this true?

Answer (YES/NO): NO